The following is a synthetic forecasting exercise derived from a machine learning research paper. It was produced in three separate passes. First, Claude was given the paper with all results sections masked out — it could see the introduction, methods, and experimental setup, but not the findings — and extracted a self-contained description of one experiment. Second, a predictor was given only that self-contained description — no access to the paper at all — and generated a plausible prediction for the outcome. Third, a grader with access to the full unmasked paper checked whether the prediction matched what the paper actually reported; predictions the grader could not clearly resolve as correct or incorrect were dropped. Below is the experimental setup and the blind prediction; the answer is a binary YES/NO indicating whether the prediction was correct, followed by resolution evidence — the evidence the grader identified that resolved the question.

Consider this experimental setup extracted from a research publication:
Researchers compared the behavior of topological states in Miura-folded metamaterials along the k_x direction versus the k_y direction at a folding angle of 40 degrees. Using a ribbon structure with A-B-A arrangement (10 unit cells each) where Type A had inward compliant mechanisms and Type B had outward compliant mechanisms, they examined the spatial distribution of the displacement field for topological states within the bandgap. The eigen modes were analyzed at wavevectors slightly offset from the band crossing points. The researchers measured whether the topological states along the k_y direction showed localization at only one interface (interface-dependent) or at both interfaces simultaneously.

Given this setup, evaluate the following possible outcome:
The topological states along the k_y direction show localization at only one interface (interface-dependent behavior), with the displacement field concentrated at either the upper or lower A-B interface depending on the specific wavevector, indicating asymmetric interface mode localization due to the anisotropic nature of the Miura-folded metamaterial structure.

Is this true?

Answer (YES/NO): NO